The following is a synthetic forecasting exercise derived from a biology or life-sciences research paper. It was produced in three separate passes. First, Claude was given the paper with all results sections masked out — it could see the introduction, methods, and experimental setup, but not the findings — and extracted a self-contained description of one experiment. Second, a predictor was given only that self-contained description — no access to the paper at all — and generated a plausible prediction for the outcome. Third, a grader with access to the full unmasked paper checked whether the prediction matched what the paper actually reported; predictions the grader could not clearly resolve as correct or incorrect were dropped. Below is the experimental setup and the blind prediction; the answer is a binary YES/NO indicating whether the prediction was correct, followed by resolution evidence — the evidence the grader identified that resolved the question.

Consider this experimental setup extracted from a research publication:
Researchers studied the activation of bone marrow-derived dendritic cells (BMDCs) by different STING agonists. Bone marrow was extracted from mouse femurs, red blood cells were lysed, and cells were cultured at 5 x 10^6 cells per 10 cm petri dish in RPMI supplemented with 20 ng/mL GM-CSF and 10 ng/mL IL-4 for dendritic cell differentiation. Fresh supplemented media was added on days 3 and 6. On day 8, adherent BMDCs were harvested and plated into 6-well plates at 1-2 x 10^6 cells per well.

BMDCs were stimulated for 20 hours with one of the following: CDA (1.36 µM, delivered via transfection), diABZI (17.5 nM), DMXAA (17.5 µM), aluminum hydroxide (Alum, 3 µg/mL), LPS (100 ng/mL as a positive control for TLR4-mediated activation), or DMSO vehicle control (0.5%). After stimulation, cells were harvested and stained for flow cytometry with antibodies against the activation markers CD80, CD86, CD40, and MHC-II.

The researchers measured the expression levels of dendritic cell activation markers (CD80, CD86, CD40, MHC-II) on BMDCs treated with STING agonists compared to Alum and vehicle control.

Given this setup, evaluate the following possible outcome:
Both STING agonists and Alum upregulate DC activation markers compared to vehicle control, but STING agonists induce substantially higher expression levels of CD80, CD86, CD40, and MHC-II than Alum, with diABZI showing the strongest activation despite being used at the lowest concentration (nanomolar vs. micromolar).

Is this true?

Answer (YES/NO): NO